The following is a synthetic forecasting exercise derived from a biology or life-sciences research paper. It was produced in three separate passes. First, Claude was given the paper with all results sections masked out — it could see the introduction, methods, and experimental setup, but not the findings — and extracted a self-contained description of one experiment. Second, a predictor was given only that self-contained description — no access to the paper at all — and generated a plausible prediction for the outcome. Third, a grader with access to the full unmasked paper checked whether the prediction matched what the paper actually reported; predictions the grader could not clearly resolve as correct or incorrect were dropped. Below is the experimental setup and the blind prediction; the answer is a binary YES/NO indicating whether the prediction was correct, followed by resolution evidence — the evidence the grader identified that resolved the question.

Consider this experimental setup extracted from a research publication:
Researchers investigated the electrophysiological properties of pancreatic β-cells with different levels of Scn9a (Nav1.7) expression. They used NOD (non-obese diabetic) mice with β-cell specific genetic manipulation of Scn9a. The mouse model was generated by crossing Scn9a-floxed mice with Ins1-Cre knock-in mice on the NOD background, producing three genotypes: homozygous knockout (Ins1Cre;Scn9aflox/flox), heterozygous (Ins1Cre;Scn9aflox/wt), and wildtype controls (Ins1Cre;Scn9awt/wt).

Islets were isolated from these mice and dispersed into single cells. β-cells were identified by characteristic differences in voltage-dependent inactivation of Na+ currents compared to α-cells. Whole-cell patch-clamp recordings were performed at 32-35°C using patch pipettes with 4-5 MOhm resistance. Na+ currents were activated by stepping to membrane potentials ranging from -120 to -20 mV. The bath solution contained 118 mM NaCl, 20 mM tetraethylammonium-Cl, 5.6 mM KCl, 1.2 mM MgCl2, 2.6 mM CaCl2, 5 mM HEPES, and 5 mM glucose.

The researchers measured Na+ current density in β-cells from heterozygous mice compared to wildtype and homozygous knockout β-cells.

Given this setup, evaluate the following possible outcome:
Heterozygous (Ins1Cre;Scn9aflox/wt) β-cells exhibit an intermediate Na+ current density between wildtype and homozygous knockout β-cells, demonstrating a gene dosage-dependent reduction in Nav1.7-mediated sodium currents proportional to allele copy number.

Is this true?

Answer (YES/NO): YES